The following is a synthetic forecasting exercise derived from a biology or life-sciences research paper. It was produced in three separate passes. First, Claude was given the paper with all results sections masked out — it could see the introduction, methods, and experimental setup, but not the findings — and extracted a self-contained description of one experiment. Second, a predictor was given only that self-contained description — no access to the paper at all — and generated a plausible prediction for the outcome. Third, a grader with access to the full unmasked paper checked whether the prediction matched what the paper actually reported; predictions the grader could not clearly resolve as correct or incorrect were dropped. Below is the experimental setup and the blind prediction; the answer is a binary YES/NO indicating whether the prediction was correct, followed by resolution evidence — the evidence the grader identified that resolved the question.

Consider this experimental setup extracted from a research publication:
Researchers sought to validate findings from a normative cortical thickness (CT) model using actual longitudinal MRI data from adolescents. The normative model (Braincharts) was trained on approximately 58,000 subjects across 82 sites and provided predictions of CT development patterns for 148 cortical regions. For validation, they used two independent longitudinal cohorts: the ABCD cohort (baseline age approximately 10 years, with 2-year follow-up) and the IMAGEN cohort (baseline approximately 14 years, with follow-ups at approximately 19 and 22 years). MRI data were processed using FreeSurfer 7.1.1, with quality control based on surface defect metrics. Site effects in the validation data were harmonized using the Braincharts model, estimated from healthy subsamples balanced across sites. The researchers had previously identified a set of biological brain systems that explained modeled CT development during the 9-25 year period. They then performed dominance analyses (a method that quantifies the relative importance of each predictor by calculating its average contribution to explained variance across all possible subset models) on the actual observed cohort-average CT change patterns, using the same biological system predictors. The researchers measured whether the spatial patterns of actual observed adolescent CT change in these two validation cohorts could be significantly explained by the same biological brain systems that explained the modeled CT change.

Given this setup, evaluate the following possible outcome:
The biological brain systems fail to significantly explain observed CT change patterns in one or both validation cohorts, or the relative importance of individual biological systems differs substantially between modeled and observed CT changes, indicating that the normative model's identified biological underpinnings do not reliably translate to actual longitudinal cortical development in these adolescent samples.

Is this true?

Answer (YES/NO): NO